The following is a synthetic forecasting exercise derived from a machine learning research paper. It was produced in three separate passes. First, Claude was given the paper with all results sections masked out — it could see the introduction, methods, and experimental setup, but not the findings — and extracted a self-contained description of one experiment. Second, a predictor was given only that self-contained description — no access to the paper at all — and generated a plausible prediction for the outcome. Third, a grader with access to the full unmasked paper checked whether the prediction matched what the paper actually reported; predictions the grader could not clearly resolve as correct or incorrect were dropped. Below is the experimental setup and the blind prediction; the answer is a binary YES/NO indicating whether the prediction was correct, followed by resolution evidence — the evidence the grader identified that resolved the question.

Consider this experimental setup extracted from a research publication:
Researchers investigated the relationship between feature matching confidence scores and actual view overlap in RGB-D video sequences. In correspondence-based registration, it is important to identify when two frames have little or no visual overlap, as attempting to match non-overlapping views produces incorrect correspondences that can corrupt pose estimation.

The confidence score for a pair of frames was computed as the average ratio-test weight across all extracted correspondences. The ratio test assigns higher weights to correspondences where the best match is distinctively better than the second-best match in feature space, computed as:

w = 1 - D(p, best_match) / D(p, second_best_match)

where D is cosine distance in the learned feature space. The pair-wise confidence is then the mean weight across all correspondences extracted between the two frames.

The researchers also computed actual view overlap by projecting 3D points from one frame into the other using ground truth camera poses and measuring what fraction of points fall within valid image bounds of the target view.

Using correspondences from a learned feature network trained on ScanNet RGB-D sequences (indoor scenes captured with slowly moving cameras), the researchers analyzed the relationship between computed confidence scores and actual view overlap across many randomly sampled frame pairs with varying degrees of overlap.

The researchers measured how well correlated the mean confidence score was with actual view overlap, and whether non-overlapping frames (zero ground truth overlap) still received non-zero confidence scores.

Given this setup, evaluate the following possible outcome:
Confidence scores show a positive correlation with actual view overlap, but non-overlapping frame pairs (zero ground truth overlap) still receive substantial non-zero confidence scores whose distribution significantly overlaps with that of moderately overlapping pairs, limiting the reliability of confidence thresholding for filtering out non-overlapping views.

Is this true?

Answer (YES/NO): YES